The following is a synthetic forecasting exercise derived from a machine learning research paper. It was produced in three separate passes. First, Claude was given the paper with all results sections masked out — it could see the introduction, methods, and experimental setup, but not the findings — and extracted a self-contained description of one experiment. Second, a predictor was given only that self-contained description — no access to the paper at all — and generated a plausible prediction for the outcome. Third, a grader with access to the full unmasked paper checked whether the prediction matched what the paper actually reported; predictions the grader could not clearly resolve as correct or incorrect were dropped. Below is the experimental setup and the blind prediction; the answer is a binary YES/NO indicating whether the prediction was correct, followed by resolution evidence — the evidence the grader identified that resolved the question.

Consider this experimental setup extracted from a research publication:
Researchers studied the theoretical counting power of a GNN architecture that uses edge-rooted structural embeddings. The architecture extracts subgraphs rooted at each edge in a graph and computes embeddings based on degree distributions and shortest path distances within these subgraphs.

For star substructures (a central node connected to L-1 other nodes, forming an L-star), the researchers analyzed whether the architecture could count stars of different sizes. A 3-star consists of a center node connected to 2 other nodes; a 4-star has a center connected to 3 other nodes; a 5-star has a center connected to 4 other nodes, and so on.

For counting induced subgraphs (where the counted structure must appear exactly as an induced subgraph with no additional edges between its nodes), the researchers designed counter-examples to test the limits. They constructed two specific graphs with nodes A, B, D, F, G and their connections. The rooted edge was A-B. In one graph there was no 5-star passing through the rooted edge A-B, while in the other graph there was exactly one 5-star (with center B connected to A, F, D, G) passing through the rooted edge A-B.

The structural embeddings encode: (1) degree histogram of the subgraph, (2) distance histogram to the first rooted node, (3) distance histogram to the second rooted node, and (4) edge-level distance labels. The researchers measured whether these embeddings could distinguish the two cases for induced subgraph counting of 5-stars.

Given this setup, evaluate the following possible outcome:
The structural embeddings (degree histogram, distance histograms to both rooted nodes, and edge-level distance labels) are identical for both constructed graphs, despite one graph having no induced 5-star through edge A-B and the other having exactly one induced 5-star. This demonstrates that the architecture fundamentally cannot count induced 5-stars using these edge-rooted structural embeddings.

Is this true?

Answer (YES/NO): YES